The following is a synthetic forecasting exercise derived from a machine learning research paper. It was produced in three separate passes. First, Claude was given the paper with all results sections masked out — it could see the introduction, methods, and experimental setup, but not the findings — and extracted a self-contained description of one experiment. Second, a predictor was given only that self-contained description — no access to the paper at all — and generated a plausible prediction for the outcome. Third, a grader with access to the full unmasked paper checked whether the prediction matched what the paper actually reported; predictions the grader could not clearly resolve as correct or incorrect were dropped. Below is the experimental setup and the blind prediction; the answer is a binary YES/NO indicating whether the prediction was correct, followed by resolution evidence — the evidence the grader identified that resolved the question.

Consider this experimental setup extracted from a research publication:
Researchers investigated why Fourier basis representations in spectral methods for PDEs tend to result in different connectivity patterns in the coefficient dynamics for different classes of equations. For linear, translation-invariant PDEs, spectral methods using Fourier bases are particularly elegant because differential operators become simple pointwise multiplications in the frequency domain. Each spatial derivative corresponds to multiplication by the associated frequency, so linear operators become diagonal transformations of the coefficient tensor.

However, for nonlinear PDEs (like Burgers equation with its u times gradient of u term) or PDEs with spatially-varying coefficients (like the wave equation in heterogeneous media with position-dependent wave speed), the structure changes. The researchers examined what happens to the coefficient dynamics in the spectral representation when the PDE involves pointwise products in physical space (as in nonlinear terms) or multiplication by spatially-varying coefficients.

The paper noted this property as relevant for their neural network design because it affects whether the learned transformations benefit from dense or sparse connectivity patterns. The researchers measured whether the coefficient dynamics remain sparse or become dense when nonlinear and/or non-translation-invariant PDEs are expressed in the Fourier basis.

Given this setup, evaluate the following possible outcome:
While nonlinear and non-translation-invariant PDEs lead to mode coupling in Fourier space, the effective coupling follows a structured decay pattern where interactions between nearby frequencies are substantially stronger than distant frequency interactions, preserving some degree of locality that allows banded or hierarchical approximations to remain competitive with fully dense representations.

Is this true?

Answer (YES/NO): NO